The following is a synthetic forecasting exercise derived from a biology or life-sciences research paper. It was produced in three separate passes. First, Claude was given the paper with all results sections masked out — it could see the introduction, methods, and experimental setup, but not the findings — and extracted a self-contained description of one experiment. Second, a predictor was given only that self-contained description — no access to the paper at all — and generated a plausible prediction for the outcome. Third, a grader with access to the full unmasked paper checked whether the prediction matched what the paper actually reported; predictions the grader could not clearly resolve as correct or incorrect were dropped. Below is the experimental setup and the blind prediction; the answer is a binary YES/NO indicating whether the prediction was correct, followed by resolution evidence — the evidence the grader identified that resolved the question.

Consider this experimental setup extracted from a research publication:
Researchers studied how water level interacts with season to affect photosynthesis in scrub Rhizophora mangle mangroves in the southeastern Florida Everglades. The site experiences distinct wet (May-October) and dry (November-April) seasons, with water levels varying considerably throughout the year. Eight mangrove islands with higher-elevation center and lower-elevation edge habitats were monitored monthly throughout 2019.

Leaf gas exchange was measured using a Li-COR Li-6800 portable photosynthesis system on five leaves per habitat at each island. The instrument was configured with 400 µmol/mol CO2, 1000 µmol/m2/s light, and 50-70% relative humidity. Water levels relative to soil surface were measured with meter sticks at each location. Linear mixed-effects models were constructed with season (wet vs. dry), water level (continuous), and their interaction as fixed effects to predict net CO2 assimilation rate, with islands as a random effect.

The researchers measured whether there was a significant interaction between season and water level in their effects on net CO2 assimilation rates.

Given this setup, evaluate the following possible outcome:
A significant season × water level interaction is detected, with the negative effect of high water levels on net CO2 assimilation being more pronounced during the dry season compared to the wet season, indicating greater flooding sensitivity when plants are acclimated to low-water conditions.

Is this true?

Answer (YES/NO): NO